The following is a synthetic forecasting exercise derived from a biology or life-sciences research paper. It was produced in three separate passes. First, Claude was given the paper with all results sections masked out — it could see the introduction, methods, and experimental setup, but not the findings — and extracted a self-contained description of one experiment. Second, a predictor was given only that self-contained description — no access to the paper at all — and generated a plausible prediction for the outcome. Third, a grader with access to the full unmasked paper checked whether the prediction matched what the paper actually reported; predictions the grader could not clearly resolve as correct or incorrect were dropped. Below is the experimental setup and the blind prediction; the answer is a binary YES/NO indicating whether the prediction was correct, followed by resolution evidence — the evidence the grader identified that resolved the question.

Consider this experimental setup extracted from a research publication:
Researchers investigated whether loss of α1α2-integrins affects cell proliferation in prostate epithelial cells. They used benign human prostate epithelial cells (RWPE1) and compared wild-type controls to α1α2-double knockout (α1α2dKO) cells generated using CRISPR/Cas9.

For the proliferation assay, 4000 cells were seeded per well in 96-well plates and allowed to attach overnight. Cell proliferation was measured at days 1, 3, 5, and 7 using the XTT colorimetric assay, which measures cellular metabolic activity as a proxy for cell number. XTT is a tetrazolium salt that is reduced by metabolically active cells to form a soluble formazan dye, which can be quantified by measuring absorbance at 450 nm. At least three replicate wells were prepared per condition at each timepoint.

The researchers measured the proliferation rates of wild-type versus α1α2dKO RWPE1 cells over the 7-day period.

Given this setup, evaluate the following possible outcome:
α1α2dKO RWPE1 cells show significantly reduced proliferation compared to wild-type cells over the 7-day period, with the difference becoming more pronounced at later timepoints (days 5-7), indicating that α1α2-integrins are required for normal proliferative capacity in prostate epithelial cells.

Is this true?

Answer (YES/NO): NO